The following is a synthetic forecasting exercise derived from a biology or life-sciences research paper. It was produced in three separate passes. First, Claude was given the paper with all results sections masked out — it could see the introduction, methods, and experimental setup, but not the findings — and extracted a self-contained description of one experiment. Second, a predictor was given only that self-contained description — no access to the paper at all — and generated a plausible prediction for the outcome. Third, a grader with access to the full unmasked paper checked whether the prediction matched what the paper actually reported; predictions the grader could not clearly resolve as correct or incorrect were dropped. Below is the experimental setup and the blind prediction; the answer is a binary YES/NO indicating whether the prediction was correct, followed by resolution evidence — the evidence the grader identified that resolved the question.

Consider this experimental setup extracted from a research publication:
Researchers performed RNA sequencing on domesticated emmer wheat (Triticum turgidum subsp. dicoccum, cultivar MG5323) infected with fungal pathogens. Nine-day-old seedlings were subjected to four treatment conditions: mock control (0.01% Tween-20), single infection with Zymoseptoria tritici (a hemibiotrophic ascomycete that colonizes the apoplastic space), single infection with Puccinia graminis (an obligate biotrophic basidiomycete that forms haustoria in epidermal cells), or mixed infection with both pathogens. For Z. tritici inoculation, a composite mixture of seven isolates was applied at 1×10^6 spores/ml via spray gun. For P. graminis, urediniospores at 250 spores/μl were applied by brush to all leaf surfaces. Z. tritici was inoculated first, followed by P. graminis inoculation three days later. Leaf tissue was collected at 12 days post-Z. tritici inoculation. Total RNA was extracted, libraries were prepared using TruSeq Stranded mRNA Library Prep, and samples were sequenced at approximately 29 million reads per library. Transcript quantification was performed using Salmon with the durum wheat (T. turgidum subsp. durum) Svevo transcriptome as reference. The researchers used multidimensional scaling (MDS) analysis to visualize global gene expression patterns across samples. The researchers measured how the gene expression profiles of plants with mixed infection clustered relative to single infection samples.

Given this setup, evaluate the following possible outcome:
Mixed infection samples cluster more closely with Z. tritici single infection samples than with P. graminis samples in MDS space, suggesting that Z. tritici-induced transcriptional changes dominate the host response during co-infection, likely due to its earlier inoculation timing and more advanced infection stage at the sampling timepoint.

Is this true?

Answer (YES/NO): YES